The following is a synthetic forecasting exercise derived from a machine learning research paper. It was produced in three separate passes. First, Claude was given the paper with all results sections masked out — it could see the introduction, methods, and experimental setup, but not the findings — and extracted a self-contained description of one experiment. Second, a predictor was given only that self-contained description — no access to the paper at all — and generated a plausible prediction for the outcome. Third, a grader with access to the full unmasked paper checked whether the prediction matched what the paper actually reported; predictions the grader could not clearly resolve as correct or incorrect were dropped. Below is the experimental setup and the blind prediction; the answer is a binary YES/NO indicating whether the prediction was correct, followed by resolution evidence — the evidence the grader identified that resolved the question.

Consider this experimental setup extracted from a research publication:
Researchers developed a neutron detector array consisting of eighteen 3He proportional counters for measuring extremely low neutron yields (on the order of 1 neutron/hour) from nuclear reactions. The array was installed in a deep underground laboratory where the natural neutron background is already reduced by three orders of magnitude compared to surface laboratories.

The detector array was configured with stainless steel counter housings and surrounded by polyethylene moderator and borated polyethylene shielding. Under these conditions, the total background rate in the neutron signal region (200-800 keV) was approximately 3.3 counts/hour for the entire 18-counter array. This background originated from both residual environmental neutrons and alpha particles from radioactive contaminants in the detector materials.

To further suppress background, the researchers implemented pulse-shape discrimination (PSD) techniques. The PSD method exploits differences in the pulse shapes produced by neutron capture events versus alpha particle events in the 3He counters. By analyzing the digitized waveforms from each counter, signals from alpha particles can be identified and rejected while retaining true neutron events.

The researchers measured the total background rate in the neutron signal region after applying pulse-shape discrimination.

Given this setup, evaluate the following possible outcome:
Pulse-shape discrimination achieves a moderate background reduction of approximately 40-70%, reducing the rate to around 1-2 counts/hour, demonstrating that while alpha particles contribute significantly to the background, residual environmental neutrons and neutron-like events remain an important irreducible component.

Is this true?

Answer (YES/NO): YES